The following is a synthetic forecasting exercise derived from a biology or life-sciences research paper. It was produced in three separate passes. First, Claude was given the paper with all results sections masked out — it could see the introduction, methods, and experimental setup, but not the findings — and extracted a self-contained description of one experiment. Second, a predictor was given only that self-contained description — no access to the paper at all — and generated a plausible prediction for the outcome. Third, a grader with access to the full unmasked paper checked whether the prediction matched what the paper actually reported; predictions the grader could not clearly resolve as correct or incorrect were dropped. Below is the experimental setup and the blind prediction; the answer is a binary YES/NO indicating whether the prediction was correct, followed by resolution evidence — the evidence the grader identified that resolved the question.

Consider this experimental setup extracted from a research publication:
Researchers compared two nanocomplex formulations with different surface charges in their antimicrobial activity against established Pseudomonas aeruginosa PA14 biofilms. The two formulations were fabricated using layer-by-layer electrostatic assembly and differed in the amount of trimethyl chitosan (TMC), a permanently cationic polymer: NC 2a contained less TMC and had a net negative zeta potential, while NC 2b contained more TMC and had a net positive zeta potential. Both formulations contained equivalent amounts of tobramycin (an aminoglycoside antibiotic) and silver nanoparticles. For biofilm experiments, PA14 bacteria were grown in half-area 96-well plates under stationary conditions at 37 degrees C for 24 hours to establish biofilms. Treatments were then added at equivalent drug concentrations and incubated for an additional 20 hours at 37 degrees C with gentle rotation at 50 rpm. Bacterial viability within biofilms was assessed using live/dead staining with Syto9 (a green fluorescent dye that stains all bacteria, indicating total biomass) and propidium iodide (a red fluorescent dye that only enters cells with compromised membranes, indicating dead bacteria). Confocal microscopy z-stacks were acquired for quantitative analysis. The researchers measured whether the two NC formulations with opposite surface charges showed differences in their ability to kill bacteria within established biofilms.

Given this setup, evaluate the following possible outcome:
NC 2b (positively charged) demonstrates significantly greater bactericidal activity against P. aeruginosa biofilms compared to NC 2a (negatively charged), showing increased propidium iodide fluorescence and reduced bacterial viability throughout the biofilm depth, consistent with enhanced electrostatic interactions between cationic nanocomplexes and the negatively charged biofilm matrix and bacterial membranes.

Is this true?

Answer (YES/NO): YES